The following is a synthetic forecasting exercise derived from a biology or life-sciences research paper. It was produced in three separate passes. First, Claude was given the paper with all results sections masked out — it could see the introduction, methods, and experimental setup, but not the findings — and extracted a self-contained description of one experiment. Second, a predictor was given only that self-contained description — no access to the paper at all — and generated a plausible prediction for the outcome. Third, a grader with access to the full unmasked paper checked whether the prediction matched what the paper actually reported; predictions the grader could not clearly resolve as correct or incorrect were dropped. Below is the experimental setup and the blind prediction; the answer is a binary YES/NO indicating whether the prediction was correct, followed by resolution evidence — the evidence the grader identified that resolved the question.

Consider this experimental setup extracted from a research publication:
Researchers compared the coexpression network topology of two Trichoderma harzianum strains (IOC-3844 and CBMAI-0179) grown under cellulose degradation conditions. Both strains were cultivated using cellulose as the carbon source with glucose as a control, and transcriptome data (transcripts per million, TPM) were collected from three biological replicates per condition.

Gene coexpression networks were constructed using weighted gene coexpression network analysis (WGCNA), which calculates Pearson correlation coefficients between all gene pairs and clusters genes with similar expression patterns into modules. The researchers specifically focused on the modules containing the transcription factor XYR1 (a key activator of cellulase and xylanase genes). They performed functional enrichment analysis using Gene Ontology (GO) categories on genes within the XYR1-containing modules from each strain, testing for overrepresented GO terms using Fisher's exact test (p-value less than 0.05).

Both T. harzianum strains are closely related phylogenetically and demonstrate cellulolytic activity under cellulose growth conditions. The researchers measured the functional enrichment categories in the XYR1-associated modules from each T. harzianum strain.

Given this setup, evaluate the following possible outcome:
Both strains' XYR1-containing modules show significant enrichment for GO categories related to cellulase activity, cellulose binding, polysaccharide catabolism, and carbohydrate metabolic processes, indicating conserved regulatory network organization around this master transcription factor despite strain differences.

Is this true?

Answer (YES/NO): NO